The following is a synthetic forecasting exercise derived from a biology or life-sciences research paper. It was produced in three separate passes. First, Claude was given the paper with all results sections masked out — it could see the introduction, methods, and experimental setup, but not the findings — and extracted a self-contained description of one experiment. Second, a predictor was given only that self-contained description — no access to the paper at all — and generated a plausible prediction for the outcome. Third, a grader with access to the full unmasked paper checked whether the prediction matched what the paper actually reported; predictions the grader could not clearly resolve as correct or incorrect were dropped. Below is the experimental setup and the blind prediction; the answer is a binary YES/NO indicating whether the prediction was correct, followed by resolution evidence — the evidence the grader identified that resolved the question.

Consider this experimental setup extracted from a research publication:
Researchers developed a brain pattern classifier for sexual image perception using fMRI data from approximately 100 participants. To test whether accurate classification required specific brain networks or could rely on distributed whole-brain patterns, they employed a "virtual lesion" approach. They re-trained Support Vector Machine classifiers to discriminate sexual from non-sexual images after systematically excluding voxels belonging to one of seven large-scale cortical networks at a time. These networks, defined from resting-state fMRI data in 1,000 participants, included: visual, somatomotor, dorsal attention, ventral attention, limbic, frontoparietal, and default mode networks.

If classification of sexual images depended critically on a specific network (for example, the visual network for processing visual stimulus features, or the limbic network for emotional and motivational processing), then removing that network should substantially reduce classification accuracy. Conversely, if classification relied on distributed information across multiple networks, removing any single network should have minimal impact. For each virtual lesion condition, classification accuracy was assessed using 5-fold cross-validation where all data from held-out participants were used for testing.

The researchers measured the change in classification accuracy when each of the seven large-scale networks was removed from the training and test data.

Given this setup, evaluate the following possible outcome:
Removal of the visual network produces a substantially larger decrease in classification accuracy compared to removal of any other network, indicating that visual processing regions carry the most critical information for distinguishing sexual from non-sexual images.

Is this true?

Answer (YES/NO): NO